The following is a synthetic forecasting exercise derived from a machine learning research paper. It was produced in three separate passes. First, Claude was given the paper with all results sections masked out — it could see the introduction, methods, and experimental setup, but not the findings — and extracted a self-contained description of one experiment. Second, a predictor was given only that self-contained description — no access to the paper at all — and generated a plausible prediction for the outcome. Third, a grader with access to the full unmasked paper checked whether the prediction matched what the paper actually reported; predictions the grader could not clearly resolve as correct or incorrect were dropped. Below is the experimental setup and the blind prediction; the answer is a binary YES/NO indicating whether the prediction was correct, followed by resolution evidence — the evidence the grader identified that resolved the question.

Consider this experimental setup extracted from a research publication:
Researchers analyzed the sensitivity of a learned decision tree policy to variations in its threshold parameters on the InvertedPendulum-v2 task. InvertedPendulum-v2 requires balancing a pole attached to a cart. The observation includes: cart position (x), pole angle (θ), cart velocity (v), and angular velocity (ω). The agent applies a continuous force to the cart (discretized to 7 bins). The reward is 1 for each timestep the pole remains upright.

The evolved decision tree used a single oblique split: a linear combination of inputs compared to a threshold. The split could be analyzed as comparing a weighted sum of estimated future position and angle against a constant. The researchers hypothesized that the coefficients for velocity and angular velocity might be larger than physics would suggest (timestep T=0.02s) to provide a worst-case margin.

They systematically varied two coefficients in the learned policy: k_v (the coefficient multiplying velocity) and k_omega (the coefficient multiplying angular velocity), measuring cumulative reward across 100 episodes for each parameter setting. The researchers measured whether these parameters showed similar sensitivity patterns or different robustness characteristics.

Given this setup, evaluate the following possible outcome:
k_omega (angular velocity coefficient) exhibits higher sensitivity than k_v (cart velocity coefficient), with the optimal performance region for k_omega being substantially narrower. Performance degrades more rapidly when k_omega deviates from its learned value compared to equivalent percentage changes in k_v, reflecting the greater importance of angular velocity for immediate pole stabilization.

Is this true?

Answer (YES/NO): YES